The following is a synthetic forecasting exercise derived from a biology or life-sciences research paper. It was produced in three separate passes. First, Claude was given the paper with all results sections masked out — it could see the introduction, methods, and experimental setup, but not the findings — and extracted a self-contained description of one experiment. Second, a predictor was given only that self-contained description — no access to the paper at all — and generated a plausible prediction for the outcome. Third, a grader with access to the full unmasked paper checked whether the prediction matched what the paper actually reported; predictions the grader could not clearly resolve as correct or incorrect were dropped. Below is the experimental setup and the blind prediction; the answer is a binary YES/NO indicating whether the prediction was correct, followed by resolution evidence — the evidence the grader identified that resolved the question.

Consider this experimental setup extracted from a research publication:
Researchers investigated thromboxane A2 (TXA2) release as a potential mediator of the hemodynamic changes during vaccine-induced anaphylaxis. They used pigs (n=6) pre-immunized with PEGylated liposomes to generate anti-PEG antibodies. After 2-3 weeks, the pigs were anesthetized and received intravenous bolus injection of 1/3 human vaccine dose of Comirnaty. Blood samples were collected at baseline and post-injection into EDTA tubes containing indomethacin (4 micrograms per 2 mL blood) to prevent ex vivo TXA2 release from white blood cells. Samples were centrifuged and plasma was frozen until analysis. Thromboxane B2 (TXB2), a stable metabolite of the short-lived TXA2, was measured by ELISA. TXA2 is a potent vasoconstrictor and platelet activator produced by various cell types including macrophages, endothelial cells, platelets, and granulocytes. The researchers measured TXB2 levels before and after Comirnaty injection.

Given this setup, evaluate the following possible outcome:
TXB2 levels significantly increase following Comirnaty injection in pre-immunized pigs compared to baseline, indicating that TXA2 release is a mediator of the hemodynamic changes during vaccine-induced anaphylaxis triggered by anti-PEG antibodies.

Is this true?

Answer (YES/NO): YES